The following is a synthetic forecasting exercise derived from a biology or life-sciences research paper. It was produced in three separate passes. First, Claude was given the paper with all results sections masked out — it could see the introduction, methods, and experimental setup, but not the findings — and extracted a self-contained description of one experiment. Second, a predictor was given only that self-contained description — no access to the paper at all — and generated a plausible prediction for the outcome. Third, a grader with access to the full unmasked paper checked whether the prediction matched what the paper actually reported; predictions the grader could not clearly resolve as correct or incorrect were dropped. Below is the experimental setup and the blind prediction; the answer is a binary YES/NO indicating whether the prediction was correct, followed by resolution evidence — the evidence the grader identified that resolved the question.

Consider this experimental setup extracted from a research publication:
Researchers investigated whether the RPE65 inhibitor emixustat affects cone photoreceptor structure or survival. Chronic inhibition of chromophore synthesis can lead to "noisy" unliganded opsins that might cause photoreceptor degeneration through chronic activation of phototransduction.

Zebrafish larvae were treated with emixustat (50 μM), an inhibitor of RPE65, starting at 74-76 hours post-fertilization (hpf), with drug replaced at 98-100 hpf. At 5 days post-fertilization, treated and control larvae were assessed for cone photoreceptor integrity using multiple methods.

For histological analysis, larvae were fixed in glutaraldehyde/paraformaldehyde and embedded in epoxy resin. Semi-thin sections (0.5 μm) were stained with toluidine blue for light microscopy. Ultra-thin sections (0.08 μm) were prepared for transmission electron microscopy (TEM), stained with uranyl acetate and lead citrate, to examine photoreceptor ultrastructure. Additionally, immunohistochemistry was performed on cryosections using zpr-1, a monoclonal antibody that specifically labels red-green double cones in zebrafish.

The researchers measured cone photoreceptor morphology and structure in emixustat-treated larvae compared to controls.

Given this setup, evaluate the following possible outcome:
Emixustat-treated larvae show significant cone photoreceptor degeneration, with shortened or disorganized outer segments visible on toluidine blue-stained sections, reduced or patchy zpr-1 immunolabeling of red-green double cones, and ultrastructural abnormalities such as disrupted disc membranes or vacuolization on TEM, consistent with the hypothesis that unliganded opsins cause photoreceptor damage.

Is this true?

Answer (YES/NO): NO